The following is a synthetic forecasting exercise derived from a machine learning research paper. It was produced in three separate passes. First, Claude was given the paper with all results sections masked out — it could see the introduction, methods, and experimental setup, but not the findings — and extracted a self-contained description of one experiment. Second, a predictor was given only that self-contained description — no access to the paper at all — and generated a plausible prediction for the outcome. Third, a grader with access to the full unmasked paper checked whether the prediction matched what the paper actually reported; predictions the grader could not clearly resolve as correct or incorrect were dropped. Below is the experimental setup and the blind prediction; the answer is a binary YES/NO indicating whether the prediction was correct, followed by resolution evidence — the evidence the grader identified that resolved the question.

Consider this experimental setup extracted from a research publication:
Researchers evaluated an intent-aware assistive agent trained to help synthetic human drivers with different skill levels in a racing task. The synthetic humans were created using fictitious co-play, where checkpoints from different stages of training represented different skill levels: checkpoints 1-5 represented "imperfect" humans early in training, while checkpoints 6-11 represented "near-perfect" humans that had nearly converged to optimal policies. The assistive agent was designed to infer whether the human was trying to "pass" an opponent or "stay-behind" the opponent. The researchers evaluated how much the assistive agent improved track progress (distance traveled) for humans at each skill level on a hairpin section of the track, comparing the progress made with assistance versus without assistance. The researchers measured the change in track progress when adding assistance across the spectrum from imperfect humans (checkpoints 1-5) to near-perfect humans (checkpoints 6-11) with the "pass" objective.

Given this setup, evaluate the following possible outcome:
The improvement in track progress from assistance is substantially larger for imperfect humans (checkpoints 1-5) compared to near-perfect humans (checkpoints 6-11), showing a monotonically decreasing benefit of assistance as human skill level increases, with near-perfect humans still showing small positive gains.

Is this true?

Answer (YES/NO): NO